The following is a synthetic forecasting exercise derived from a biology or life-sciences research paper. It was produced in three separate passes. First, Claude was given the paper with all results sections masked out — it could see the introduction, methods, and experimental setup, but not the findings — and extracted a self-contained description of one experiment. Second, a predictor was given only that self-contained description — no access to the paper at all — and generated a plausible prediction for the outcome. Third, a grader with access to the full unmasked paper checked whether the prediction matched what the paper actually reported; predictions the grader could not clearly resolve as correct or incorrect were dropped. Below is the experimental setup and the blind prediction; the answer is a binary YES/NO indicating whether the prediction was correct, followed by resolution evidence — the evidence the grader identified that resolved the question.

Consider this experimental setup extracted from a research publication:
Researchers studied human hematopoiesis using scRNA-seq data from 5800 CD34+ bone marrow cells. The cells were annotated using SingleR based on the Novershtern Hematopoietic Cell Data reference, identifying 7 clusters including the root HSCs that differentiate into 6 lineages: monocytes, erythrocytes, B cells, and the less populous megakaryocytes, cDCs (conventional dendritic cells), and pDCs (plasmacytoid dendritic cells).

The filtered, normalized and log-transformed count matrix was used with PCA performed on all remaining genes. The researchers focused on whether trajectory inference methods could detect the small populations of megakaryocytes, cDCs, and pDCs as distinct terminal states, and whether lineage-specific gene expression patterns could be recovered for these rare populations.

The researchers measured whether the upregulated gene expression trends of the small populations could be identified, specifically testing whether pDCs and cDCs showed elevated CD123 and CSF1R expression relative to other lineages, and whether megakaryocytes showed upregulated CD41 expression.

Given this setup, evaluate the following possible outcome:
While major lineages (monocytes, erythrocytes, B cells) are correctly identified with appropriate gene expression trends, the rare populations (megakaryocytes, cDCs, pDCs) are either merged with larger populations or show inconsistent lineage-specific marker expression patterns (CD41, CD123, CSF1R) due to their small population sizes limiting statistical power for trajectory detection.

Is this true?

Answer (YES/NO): NO